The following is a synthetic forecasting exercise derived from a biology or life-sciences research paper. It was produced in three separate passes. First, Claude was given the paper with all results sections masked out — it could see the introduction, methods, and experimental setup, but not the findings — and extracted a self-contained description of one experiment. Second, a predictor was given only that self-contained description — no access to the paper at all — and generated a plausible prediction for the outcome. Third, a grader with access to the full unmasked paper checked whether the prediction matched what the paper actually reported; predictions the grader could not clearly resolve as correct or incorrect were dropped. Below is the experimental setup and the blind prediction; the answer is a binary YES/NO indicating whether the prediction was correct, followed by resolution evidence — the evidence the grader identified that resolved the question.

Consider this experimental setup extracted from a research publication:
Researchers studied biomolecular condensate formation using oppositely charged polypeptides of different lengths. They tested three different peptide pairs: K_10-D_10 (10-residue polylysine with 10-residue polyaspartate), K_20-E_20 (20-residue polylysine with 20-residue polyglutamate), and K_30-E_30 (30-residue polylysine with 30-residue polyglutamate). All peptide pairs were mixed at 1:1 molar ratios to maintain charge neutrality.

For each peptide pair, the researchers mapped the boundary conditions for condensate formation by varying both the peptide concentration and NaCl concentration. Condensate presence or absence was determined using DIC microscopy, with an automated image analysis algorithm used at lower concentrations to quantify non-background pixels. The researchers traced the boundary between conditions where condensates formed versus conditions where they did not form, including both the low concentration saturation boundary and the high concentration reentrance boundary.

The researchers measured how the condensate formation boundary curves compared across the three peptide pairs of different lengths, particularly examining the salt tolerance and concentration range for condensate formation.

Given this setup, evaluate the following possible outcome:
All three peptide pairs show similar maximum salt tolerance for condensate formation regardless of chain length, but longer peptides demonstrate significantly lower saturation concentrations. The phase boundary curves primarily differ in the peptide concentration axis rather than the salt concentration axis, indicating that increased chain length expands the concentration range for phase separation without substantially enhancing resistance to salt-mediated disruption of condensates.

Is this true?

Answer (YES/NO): NO